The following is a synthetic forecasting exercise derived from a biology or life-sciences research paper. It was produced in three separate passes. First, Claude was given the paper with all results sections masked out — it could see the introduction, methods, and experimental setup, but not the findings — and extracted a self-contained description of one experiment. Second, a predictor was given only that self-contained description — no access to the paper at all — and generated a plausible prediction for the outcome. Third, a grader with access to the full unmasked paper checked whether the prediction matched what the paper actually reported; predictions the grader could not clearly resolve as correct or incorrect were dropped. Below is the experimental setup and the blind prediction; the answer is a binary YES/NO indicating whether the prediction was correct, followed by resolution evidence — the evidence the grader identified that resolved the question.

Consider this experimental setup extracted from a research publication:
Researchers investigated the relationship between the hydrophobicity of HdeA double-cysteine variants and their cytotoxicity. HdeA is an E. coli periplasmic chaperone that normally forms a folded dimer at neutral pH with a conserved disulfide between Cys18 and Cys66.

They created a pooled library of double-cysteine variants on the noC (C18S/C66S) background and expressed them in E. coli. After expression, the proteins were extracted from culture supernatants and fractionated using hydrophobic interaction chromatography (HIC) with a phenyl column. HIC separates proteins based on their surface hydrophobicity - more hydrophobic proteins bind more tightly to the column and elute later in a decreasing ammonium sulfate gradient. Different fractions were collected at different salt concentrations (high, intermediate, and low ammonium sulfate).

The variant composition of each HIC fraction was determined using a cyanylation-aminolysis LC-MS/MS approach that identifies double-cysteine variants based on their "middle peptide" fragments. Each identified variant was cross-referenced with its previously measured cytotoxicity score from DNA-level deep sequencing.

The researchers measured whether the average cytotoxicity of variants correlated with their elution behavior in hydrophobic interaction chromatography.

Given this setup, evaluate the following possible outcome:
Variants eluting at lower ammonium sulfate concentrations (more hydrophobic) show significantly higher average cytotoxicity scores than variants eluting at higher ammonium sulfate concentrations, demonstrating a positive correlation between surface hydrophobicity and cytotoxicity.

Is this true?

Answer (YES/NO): NO